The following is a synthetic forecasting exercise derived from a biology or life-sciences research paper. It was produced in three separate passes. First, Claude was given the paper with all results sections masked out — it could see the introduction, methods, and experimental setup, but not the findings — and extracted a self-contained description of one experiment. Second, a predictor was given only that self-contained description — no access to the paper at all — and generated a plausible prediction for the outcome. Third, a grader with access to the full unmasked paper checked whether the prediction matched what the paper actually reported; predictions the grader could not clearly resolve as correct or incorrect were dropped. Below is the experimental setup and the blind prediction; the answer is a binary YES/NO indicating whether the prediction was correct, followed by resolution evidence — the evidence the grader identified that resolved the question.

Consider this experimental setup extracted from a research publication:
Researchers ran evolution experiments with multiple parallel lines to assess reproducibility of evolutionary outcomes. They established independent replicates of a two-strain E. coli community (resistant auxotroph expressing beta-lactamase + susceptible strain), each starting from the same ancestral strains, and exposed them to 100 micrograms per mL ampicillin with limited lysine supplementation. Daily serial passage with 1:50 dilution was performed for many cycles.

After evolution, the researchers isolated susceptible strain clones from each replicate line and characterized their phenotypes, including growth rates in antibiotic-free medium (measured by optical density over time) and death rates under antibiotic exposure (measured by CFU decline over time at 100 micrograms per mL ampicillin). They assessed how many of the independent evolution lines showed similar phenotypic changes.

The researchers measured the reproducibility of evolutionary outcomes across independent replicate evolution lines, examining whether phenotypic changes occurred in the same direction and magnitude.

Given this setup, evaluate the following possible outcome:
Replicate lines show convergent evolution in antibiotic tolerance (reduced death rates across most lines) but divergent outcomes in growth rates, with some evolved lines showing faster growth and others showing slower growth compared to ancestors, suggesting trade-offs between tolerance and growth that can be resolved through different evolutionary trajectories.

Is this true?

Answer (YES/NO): NO